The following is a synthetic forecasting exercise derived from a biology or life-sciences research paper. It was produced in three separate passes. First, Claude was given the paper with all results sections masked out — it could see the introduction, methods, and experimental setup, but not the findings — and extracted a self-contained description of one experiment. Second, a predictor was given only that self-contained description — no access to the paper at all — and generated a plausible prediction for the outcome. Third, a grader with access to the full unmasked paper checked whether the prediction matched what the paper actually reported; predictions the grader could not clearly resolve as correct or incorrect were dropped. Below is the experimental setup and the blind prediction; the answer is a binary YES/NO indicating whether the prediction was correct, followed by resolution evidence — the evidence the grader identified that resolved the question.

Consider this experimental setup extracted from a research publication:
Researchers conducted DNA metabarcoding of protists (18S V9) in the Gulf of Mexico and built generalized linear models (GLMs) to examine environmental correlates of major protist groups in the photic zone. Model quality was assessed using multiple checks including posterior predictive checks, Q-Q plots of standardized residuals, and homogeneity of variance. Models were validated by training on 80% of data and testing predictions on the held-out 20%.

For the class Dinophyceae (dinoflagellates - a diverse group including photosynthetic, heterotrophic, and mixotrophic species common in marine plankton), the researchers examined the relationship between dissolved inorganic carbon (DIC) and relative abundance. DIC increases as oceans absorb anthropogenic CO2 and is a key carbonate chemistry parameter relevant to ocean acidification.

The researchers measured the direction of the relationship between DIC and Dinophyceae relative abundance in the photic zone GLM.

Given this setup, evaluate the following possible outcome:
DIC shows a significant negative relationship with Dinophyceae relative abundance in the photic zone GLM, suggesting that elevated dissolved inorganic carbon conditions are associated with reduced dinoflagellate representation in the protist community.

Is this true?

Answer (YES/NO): YES